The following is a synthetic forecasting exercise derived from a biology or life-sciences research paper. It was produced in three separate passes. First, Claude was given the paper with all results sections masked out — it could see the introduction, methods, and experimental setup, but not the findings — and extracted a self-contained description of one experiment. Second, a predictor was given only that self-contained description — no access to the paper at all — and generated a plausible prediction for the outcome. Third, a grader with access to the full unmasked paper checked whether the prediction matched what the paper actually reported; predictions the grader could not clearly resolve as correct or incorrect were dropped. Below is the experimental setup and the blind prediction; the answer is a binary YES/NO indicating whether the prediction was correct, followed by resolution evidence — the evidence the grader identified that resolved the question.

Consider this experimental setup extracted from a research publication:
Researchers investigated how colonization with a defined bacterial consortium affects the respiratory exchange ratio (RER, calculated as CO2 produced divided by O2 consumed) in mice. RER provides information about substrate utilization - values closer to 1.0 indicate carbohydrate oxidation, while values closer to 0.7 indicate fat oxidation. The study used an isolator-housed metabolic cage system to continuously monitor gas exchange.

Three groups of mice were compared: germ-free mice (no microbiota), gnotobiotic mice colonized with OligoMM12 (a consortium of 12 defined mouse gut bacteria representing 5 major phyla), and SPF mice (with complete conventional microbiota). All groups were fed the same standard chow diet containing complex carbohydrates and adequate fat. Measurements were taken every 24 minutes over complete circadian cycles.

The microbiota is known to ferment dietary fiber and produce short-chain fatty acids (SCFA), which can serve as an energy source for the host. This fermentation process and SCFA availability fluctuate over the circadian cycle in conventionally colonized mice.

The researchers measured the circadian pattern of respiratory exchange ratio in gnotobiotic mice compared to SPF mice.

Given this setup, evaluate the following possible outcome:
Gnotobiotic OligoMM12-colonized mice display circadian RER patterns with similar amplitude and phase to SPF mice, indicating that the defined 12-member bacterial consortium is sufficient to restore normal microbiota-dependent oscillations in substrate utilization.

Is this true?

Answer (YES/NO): NO